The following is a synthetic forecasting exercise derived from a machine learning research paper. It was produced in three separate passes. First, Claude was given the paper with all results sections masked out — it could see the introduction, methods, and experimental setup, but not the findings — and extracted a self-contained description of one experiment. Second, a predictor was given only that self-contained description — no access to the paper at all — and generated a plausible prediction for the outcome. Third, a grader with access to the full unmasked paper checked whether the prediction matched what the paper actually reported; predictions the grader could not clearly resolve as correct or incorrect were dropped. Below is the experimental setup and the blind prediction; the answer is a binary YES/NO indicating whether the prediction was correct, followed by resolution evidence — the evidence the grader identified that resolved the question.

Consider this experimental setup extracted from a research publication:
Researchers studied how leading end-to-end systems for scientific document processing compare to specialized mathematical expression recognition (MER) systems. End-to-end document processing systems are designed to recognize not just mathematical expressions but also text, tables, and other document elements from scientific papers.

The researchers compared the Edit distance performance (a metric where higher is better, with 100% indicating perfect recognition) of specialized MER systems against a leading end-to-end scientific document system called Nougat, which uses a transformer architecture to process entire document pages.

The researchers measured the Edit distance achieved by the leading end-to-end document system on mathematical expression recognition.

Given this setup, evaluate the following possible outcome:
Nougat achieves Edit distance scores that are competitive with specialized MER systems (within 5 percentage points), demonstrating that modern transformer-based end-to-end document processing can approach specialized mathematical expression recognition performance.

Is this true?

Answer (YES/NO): NO